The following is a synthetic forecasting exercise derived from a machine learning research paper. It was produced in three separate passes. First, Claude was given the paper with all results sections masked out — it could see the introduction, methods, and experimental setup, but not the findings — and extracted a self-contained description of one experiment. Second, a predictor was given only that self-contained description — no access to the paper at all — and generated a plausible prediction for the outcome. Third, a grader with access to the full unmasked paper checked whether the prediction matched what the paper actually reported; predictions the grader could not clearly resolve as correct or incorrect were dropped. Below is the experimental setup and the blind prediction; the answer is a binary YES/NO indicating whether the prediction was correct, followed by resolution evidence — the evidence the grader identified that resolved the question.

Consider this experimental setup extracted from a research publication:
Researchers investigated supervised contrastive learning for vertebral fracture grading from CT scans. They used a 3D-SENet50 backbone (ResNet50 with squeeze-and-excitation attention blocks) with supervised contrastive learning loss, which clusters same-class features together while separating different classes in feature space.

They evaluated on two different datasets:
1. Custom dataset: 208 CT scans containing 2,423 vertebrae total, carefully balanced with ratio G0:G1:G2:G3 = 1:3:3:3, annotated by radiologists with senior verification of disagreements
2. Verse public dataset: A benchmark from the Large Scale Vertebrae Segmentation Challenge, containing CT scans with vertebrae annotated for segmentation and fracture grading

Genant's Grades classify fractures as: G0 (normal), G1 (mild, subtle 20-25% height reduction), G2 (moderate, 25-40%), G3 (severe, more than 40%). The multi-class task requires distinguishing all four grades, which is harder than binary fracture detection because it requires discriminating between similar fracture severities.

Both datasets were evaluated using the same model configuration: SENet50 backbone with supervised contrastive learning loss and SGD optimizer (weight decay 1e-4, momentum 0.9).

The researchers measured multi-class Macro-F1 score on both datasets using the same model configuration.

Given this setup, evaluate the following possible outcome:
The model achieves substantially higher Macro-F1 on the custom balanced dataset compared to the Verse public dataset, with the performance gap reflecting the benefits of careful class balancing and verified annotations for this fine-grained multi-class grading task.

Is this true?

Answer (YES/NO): NO